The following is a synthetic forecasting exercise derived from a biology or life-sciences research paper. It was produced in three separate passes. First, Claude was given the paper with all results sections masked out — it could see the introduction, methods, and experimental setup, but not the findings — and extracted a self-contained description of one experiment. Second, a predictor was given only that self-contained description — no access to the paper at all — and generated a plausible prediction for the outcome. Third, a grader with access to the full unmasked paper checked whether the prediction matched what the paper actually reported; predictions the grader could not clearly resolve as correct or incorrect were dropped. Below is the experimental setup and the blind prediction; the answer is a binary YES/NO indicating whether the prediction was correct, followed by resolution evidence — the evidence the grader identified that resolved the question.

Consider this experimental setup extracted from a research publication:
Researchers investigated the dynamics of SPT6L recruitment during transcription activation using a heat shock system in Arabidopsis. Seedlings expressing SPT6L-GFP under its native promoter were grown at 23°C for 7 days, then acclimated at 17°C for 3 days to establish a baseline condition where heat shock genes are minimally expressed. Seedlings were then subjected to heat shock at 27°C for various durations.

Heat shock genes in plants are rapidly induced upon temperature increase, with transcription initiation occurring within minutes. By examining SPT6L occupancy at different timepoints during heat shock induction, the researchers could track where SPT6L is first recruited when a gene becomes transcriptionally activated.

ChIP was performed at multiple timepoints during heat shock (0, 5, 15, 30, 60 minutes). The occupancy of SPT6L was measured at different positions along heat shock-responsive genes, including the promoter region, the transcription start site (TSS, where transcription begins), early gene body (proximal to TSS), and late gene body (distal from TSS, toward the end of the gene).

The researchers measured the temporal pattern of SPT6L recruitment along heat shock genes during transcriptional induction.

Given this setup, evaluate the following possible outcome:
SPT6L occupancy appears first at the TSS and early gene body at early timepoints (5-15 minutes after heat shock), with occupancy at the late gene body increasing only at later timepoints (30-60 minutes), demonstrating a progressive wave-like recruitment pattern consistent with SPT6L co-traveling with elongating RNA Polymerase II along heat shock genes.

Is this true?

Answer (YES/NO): NO